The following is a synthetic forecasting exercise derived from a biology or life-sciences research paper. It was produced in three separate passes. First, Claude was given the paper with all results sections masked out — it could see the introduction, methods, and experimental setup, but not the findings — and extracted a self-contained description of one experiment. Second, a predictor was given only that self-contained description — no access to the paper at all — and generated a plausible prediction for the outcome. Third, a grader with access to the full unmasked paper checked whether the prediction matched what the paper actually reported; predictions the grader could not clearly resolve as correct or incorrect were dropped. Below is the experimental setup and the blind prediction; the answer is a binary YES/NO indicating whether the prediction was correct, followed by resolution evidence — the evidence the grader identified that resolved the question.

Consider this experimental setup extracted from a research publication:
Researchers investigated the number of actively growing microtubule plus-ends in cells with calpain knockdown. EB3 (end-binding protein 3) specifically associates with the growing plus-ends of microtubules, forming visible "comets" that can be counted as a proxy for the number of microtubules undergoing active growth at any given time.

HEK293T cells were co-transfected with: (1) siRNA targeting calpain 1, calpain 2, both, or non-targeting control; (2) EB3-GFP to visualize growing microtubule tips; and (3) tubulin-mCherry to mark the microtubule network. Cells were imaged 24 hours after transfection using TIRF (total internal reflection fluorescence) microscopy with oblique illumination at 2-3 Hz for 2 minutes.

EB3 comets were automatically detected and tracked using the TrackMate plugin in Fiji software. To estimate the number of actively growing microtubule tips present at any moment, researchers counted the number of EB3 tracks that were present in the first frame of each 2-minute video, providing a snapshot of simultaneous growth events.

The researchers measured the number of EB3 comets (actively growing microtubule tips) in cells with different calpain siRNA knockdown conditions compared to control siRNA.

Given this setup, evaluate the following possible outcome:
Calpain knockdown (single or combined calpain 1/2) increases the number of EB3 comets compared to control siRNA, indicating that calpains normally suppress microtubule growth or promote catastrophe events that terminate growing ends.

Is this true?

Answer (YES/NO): NO